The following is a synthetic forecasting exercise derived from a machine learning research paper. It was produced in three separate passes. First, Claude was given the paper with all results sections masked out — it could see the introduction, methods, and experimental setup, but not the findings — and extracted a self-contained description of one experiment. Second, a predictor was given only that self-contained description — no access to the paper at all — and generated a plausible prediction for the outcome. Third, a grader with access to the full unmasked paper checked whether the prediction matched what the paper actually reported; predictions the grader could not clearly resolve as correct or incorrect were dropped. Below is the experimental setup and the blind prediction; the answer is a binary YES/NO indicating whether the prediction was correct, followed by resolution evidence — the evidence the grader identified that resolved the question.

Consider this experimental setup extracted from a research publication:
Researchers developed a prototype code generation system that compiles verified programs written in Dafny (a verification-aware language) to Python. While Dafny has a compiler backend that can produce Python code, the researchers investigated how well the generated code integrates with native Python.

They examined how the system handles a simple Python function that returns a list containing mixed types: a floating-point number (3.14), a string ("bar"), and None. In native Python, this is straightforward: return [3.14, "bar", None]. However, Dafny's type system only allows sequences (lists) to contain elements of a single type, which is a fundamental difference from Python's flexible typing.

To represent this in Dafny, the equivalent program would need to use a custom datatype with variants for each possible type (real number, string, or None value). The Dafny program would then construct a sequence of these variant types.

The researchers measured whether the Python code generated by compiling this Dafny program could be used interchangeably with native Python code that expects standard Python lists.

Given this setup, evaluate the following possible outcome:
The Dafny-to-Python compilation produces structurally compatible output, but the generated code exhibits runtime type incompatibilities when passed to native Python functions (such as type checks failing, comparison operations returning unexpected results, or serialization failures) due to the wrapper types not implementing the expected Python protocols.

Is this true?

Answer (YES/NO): NO